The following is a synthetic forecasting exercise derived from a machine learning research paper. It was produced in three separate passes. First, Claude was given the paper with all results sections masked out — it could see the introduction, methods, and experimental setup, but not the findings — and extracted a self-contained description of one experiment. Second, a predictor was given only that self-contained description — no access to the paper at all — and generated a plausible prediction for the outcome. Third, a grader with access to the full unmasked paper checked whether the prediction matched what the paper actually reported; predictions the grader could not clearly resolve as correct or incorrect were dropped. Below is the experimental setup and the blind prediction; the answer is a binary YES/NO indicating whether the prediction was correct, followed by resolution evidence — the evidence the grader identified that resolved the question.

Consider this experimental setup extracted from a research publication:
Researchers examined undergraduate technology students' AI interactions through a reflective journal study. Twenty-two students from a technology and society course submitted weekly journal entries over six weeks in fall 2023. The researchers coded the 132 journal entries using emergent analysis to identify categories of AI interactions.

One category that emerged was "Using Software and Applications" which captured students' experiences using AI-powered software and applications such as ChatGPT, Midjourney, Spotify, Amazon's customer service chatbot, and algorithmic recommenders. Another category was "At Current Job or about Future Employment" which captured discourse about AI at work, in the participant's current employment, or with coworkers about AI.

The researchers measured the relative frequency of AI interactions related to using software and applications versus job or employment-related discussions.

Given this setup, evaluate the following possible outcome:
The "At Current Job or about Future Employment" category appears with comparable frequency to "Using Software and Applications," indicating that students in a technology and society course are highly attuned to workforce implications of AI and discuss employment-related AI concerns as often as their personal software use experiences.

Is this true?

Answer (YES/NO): NO